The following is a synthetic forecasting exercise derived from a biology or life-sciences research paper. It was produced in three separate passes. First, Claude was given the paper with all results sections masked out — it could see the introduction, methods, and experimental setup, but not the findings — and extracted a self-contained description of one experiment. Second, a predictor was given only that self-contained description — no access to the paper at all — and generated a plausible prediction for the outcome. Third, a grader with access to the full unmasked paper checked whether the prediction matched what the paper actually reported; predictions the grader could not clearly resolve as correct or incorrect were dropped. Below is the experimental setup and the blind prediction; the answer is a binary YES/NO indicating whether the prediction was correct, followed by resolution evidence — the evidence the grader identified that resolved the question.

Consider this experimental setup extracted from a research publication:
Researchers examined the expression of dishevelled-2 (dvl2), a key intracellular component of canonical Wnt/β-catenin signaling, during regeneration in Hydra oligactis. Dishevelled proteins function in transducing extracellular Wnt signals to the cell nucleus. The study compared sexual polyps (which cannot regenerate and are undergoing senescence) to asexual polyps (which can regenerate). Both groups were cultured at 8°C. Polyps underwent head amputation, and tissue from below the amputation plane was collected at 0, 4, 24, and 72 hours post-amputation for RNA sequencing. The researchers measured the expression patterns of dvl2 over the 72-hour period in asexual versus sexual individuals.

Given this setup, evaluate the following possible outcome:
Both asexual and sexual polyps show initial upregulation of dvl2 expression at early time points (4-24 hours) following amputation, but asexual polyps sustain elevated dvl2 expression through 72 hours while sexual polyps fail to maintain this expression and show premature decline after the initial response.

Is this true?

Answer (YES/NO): NO